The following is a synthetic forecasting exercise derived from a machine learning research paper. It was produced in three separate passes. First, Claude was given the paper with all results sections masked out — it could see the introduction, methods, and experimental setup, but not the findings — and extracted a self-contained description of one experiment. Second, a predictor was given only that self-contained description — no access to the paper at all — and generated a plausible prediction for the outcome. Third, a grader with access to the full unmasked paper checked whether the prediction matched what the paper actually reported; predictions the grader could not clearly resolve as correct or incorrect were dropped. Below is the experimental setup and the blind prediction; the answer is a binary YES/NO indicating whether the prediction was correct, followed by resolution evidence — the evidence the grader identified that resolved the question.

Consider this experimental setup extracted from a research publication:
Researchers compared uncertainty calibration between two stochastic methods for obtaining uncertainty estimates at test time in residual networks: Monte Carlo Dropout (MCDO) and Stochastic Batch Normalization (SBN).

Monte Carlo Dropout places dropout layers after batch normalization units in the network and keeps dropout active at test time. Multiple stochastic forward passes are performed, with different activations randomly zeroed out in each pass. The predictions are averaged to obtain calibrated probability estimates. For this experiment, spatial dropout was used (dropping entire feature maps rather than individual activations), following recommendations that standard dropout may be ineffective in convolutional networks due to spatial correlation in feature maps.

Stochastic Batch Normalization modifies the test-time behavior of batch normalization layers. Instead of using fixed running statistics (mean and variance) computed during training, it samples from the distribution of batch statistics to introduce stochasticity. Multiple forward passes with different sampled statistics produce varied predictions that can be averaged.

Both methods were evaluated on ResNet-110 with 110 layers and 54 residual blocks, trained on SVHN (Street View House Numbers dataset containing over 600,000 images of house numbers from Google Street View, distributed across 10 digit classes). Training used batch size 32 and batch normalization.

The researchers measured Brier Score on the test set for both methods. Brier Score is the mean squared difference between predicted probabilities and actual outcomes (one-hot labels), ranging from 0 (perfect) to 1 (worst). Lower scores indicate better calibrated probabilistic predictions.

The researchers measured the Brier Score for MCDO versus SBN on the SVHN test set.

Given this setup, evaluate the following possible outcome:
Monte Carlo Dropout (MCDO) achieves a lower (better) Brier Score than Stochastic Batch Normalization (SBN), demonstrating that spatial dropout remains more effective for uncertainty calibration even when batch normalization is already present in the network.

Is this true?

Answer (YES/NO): YES